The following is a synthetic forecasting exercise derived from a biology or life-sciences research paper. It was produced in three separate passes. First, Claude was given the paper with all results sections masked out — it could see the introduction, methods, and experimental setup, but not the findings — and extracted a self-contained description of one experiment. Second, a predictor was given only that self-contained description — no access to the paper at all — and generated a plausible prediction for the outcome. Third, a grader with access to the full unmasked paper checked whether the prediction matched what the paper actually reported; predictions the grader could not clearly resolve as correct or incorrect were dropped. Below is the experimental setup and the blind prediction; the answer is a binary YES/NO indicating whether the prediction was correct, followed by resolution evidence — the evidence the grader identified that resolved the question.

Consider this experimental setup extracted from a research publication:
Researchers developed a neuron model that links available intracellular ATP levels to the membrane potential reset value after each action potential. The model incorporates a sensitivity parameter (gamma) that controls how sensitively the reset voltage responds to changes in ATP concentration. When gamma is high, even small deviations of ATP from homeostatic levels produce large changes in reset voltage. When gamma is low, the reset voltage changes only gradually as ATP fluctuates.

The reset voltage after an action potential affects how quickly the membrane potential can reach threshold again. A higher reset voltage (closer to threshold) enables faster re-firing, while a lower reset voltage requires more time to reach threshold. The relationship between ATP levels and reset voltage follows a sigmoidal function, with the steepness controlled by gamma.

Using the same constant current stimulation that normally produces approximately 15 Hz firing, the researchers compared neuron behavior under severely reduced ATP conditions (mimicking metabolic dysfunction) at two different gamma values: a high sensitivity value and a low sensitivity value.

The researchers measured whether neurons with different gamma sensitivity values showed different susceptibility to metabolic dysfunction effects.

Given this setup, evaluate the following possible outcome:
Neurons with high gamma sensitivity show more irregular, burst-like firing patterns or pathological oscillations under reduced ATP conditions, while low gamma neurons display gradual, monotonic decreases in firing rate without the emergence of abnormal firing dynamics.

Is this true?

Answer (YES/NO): NO